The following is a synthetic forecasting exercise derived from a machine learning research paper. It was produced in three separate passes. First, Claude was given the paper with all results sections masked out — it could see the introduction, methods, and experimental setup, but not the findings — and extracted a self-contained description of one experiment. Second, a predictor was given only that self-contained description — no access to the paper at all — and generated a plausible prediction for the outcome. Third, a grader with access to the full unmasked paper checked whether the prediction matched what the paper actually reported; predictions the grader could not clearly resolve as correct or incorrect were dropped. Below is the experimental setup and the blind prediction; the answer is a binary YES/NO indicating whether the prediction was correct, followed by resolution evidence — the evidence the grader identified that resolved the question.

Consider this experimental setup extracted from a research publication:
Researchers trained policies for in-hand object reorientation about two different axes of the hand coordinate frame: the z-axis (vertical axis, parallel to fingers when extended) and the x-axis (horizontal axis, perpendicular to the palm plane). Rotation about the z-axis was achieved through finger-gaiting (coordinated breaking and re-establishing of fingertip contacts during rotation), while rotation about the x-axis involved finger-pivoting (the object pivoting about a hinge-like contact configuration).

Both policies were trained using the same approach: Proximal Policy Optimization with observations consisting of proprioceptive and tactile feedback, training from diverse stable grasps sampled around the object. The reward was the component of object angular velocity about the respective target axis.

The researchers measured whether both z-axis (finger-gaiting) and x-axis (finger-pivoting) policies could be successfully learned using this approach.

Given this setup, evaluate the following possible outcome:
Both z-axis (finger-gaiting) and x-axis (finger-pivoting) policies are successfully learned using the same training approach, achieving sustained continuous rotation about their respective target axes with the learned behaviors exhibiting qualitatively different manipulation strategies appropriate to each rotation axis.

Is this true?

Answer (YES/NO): YES